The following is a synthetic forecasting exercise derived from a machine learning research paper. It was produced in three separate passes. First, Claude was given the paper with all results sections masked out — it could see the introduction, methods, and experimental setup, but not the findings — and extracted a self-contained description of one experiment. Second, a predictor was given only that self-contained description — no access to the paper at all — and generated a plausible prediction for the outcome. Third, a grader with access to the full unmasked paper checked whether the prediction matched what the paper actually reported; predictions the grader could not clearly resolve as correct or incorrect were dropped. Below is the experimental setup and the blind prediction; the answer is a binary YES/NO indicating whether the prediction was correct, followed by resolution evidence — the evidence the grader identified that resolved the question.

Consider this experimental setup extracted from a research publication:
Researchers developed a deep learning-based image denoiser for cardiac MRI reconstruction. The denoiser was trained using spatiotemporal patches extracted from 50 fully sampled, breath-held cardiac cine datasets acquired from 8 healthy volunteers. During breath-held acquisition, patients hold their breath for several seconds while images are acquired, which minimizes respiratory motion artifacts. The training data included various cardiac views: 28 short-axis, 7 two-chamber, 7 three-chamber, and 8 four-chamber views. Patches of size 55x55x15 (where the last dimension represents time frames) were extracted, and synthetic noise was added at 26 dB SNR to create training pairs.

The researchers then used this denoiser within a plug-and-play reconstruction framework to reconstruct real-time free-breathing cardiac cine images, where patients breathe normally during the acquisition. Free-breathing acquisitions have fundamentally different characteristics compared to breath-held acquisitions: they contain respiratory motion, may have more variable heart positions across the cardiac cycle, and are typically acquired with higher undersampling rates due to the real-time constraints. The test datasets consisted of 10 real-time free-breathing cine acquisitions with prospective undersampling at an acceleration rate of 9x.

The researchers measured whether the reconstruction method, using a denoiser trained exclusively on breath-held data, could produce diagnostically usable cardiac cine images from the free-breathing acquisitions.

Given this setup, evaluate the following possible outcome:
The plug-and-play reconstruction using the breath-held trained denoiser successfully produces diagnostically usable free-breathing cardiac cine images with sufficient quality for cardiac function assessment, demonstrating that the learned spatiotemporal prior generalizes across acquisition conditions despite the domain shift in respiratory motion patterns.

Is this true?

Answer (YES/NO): YES